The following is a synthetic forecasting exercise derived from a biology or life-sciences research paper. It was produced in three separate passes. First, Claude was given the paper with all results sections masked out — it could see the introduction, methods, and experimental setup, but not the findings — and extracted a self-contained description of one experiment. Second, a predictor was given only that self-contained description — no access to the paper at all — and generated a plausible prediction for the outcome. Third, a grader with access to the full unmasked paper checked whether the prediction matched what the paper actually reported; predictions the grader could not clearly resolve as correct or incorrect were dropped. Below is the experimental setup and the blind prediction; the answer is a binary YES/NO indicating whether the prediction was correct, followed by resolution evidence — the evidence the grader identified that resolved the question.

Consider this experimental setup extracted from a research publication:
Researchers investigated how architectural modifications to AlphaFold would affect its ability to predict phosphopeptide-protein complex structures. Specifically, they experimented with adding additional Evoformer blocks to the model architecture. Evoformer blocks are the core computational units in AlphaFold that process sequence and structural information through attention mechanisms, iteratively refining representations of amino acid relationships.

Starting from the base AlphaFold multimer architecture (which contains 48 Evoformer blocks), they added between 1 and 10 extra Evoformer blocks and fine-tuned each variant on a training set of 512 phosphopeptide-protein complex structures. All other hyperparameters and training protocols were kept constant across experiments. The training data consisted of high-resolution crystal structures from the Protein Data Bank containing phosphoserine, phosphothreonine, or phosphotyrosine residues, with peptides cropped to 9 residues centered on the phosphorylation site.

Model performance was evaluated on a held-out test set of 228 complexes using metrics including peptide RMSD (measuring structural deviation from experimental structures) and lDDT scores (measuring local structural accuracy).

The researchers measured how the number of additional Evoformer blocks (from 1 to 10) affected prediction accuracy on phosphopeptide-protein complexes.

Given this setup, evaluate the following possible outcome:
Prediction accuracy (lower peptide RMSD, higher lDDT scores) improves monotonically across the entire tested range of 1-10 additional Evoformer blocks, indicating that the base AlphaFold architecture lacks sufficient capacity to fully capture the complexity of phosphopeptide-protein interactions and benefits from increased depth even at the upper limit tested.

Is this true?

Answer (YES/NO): NO